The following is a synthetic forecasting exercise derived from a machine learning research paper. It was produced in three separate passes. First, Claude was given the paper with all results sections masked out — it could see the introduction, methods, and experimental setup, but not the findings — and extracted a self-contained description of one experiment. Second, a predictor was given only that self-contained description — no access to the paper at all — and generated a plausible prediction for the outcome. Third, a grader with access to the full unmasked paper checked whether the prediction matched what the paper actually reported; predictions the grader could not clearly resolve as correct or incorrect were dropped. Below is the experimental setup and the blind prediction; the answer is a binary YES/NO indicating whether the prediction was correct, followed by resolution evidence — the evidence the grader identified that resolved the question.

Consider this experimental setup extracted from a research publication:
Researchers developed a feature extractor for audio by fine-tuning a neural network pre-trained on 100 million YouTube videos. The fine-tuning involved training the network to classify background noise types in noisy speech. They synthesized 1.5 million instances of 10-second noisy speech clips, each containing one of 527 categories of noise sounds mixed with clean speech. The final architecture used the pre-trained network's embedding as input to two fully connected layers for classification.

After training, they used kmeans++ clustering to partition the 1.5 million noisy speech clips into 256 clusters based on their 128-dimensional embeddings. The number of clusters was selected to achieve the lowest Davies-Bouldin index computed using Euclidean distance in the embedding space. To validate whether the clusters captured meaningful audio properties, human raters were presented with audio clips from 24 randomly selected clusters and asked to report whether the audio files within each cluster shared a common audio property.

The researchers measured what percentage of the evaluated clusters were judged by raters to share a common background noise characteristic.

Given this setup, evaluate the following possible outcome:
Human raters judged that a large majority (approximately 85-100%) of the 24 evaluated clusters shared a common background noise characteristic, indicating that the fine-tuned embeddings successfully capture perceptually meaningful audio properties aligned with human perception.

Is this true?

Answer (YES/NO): NO